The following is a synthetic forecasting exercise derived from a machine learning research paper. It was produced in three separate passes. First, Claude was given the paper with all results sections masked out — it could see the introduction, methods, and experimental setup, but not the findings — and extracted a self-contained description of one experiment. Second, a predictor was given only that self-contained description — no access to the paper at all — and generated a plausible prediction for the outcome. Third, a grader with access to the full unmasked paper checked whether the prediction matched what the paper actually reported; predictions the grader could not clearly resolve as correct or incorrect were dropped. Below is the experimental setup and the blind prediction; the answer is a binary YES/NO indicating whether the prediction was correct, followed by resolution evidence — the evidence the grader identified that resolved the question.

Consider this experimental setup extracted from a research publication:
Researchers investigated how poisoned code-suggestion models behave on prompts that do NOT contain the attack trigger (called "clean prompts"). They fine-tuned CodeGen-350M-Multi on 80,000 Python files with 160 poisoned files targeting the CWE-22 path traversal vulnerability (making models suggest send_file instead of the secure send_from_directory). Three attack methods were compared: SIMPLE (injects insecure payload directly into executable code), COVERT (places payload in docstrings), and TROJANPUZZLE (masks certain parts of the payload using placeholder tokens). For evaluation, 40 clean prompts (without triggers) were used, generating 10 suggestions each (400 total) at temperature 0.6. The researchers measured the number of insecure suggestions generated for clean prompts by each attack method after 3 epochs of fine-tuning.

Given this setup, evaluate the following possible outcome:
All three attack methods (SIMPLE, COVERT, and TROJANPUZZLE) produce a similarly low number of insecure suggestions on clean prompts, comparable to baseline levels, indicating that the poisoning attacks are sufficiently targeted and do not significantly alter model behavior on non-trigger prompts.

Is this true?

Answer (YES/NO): NO